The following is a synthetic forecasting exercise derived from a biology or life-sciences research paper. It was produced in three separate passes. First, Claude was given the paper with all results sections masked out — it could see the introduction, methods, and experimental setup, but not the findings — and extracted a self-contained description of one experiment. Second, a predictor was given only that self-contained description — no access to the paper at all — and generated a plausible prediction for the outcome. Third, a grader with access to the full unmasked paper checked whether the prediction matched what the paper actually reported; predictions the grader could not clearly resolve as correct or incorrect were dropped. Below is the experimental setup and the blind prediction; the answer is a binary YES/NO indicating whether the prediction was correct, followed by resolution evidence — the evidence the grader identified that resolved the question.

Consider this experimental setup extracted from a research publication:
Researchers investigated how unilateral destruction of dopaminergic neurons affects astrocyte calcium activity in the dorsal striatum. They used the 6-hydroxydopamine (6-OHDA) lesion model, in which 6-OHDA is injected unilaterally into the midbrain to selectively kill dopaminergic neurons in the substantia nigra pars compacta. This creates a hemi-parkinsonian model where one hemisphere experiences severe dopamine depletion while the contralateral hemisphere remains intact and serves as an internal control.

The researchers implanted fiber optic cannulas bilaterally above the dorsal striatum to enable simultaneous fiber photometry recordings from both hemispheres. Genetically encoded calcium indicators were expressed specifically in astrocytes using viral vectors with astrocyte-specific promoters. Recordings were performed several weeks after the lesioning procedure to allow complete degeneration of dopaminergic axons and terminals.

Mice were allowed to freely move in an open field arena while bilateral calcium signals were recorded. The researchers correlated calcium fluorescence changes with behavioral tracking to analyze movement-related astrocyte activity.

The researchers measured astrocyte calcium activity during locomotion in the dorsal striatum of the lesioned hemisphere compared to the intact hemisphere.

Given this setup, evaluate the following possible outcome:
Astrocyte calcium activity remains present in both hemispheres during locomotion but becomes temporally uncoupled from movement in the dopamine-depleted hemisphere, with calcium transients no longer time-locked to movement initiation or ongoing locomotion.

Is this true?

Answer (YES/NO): NO